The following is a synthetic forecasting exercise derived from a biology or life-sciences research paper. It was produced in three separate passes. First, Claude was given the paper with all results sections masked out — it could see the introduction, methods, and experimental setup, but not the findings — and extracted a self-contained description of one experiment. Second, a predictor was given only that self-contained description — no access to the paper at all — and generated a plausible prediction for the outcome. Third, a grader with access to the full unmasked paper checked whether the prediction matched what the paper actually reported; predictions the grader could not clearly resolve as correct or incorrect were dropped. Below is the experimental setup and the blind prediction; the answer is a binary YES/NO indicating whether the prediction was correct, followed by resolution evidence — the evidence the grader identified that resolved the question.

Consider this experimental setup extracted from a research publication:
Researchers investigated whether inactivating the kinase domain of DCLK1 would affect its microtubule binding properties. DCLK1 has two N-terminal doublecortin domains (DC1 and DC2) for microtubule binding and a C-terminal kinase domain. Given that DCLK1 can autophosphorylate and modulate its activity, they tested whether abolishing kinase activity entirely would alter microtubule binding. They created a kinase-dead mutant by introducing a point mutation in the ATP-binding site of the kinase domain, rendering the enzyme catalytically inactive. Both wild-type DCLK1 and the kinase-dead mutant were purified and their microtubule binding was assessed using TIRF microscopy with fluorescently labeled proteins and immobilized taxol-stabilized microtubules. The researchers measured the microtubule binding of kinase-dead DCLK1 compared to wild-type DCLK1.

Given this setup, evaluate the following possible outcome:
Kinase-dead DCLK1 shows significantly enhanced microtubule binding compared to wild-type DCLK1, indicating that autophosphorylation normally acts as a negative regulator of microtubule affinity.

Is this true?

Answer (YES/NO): YES